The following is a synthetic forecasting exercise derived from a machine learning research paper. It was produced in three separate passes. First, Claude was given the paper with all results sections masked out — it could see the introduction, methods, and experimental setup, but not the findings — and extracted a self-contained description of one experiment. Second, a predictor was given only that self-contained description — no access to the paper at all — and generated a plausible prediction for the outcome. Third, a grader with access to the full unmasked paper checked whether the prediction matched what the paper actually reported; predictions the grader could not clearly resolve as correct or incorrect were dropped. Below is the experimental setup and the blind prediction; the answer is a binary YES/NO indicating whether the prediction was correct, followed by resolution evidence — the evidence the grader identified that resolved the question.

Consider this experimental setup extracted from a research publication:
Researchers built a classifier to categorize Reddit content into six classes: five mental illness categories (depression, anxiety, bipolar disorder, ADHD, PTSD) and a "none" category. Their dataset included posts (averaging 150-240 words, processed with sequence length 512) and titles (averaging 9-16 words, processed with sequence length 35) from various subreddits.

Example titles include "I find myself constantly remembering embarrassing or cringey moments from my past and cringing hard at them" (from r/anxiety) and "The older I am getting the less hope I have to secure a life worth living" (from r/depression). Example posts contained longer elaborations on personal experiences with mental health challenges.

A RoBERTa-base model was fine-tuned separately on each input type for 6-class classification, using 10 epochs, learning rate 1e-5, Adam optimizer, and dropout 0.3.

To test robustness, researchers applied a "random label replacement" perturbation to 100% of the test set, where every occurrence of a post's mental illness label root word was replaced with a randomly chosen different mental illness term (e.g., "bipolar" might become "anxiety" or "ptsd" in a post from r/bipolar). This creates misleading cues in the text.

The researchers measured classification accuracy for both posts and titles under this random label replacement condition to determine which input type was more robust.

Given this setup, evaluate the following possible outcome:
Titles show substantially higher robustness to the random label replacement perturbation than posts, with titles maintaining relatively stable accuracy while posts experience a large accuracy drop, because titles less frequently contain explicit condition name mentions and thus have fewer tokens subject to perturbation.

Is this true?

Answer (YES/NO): NO